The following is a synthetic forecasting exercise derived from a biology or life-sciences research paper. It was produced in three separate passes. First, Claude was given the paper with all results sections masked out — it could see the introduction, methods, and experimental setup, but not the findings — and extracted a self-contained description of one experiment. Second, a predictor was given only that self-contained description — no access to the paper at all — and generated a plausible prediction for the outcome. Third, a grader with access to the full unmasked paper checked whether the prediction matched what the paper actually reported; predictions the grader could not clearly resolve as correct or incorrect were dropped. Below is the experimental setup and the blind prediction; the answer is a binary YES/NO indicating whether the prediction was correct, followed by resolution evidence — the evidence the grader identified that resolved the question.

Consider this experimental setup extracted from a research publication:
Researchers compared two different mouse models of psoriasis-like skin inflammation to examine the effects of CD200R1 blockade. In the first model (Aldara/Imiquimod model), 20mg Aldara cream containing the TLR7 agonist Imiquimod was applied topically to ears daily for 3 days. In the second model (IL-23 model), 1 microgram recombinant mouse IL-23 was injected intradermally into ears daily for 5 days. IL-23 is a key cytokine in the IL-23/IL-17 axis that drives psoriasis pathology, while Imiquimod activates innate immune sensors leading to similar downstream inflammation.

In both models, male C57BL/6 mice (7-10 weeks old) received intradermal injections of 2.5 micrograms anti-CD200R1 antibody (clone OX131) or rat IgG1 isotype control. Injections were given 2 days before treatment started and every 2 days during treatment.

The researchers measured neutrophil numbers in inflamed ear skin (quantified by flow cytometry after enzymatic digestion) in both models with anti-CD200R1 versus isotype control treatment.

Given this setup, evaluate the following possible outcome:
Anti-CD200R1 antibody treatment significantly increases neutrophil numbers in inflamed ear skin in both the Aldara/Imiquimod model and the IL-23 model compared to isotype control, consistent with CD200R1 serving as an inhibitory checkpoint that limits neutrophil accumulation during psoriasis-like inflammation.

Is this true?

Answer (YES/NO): YES